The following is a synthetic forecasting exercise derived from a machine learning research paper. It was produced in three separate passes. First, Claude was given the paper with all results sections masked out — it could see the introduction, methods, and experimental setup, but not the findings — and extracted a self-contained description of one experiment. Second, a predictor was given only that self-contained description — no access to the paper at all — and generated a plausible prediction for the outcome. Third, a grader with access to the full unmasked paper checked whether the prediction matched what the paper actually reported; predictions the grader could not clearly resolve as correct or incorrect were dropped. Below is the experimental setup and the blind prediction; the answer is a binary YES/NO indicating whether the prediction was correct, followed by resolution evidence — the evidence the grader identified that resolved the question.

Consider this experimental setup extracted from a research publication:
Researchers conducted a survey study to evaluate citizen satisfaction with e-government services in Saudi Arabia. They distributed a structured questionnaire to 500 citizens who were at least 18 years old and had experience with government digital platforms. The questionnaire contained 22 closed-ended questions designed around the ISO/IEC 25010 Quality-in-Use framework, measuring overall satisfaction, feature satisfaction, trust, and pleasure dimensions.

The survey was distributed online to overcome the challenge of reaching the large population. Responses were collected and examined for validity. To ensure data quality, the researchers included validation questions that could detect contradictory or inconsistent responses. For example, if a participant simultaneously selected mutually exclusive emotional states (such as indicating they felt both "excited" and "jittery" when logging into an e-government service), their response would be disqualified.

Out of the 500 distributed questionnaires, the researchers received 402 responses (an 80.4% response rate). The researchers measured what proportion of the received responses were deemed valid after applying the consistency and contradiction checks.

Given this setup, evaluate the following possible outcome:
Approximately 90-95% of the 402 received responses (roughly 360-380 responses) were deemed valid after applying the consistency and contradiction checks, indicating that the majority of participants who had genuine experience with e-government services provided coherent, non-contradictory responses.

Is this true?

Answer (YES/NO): NO